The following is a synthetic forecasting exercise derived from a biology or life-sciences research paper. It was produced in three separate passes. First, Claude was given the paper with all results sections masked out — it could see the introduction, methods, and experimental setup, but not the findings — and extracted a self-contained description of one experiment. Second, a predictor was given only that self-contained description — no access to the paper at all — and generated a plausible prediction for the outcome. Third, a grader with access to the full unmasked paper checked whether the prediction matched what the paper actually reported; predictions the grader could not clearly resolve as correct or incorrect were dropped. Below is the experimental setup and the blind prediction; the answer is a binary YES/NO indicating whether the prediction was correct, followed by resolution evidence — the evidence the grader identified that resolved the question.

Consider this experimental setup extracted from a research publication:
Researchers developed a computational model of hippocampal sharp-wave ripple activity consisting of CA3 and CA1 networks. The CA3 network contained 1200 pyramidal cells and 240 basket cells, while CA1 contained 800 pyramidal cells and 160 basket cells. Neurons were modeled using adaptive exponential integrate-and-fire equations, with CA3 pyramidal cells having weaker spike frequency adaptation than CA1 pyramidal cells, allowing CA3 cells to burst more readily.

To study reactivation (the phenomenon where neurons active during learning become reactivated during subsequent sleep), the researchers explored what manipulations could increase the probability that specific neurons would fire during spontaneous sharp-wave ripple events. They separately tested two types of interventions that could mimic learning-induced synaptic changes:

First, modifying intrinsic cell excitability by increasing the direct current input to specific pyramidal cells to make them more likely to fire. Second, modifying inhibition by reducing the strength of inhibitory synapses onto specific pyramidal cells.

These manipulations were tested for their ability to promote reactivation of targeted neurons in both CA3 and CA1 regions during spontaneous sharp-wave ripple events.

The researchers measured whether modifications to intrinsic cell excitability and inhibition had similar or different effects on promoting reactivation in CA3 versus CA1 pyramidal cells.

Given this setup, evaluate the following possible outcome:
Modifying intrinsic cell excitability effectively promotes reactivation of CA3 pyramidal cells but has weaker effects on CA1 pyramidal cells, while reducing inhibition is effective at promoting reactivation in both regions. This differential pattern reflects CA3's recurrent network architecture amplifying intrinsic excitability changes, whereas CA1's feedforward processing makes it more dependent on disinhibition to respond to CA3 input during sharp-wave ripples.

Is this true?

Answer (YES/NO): NO